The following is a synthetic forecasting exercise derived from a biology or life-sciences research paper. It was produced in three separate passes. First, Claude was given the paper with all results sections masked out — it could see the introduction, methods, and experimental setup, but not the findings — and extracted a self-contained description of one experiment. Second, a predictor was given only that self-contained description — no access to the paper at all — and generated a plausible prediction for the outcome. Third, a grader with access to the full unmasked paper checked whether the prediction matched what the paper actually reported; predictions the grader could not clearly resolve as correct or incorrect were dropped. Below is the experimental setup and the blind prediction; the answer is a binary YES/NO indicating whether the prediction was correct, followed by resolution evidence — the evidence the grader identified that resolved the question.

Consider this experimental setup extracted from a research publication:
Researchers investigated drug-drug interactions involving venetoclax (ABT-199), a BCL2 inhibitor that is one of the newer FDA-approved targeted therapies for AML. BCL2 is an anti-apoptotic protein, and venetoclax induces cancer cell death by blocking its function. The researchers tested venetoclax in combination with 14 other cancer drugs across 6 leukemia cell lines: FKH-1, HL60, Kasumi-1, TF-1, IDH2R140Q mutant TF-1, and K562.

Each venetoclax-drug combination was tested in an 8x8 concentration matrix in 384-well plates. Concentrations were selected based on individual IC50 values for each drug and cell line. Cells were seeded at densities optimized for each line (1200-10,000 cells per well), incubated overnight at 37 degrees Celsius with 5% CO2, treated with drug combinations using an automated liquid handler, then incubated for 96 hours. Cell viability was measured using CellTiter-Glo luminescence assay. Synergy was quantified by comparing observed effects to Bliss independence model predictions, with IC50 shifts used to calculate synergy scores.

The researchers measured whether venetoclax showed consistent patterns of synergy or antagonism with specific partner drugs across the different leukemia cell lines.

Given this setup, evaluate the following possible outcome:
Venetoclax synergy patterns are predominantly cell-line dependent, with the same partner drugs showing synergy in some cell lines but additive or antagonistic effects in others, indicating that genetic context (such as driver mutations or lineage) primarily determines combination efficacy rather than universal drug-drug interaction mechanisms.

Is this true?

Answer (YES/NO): YES